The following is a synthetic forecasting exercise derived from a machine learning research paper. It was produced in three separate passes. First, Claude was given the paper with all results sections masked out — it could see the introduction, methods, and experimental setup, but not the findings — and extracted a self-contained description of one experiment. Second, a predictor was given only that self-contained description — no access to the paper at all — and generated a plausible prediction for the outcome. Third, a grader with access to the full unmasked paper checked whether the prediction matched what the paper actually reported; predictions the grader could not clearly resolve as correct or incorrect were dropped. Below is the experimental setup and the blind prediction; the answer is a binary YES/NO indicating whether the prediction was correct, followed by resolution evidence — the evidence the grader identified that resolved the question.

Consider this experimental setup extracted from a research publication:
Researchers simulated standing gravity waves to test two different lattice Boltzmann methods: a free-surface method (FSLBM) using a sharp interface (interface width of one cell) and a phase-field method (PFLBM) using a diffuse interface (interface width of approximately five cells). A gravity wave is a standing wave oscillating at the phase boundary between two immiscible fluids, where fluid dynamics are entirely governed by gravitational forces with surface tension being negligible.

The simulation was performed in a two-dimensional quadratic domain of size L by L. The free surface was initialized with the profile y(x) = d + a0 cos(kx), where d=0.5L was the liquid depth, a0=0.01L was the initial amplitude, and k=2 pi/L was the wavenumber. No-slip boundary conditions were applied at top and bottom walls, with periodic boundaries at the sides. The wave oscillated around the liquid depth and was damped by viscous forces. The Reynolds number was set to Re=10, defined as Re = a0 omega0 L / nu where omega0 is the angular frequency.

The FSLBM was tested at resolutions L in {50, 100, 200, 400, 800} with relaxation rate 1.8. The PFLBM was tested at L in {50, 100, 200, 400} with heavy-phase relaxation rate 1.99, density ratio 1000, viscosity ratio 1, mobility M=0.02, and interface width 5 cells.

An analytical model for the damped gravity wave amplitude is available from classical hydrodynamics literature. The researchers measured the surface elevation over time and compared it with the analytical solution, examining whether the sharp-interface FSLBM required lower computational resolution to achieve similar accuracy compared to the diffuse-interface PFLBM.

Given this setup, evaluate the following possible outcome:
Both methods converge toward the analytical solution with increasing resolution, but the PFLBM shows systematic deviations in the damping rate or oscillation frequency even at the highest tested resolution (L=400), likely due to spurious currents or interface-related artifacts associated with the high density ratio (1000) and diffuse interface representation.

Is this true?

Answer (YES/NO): NO